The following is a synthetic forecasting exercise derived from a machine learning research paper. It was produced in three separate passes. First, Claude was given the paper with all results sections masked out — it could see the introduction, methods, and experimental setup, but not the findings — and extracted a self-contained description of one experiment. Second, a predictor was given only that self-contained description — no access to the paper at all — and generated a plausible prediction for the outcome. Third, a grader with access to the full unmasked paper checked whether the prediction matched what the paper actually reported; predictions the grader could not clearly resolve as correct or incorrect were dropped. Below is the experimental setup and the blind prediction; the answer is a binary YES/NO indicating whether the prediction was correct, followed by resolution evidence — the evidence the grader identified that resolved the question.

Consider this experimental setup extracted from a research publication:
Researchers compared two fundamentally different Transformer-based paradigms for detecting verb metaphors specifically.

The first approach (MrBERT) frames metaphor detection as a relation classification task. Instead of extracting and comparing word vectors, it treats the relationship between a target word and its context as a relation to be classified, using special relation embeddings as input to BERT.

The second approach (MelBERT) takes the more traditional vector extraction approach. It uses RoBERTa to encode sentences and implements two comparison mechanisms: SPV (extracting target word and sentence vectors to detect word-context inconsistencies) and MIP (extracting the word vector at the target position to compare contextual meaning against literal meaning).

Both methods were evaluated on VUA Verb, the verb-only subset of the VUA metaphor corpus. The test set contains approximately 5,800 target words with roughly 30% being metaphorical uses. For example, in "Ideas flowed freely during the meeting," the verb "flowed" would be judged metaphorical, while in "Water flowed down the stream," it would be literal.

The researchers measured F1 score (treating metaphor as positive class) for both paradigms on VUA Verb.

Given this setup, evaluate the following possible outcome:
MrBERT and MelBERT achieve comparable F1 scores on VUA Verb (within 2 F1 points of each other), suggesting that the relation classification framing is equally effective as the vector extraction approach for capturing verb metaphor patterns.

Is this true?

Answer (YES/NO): NO